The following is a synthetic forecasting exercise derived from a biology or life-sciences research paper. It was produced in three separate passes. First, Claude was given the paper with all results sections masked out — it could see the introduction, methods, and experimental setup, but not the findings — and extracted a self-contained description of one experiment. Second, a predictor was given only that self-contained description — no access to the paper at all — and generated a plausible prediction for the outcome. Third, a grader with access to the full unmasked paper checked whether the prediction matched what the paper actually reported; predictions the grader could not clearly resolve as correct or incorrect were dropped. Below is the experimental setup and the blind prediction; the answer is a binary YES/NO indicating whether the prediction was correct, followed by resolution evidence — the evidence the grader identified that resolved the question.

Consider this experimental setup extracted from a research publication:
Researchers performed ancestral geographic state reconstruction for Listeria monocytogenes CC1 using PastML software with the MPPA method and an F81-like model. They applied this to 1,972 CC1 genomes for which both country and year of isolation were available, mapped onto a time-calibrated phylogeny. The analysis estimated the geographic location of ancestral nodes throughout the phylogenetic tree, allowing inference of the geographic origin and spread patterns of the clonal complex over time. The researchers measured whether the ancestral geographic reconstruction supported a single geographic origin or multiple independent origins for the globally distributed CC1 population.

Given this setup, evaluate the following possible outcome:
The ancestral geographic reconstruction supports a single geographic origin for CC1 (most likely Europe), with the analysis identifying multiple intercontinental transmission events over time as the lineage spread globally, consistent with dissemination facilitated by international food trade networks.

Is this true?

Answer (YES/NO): NO